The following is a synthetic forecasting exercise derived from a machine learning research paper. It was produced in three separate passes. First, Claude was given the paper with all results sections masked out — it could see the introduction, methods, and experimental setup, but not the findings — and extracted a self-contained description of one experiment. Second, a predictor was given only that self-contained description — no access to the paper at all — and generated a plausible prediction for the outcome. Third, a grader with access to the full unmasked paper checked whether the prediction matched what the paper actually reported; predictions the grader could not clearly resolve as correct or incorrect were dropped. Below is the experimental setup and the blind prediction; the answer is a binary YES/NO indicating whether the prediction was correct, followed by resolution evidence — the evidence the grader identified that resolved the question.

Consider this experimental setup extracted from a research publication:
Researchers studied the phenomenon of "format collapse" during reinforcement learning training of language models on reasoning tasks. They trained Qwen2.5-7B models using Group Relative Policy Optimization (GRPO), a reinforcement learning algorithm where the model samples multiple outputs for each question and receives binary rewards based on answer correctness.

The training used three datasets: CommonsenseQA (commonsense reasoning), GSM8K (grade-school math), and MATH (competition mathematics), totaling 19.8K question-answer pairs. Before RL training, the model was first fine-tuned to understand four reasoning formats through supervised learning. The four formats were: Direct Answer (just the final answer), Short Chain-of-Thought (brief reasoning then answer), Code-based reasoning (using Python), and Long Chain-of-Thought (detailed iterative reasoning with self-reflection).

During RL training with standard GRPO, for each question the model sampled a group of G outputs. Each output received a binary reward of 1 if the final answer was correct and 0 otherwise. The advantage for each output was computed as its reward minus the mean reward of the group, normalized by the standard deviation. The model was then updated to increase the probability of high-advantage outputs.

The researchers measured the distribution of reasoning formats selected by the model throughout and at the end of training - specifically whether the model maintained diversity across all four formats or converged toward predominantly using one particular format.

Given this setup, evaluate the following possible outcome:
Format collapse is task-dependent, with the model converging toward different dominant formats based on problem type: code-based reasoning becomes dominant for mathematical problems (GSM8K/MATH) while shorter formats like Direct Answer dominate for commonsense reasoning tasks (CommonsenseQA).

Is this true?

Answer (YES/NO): NO